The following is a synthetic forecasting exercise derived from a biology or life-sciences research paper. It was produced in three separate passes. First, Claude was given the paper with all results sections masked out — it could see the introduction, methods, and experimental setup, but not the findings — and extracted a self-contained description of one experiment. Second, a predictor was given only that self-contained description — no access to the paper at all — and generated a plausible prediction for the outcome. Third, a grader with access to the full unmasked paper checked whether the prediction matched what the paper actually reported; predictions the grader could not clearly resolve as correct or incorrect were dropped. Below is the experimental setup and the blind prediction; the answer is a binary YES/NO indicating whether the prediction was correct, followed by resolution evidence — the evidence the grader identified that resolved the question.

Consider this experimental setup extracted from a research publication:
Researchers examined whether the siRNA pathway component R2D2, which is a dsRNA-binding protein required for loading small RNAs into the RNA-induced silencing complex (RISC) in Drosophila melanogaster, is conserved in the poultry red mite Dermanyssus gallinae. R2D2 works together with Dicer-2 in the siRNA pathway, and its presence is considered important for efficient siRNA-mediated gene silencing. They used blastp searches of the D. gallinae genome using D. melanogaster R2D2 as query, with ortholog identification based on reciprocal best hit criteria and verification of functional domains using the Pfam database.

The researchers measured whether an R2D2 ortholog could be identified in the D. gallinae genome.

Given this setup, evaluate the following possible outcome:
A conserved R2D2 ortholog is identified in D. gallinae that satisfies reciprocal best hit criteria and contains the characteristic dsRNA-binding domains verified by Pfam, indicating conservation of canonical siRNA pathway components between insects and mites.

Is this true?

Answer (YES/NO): NO